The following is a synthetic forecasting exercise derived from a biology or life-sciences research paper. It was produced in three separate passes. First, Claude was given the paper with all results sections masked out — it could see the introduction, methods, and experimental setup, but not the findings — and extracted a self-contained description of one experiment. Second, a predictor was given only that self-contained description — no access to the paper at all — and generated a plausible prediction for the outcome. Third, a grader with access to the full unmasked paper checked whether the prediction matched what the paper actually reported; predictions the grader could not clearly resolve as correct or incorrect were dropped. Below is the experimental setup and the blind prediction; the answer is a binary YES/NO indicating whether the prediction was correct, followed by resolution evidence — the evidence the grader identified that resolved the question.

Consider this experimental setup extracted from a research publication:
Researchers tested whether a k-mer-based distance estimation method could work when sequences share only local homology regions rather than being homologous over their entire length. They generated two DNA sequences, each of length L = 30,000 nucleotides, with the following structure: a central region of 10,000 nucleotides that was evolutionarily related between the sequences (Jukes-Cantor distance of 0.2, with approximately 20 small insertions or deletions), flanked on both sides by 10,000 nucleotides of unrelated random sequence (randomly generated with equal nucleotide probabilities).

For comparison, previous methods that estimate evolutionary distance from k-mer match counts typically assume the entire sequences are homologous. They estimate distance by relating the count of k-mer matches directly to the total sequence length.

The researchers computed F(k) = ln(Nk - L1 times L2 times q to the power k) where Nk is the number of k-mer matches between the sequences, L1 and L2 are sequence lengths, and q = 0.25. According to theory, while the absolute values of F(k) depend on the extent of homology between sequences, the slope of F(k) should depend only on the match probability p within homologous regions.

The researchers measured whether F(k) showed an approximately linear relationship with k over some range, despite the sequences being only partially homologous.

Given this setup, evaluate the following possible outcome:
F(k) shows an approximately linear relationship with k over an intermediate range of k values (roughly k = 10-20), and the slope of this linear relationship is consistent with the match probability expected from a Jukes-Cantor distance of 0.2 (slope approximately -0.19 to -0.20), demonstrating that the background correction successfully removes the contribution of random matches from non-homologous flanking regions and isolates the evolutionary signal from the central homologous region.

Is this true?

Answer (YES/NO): NO